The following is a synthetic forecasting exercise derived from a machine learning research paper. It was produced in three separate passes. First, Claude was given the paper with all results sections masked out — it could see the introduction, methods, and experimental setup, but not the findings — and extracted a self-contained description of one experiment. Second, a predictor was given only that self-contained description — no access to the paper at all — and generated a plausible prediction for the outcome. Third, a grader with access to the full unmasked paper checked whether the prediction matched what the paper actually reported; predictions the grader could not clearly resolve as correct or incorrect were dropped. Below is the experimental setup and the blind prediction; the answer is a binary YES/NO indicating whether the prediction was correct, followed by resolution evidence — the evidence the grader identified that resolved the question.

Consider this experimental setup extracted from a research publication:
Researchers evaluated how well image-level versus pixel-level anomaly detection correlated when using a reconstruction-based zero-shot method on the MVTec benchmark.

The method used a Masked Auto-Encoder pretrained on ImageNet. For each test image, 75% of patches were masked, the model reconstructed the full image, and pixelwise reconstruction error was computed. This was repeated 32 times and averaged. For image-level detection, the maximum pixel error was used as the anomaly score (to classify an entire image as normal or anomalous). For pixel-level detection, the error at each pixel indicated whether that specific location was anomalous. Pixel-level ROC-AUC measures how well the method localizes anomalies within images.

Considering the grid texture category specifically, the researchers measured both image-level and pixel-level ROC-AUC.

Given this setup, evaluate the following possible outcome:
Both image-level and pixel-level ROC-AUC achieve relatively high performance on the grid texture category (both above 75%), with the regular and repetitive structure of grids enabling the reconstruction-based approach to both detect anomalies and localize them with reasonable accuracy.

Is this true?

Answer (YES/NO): YES